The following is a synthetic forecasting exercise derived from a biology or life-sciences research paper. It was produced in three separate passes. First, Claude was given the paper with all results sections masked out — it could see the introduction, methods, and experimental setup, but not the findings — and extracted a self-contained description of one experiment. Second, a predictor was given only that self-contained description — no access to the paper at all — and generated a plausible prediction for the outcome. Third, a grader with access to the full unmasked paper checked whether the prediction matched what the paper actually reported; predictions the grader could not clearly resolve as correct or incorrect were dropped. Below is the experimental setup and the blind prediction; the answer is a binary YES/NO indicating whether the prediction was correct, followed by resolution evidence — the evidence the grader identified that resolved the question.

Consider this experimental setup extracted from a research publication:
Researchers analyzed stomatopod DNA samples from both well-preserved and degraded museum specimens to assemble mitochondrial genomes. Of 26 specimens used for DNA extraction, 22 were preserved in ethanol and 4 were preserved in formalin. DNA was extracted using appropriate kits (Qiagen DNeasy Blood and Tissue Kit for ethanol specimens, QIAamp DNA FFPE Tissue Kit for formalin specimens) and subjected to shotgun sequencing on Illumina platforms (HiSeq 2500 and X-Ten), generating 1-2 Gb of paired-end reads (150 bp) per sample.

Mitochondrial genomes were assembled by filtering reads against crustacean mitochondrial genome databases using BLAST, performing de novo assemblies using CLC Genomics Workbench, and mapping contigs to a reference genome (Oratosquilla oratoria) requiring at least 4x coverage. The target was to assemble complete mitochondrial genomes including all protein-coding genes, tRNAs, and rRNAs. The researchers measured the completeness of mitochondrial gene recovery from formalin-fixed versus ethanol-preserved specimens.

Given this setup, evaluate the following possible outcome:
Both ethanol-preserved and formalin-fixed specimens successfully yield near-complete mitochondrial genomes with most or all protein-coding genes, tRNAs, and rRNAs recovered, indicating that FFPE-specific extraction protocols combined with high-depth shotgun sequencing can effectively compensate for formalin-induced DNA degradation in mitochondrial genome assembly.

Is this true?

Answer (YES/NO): NO